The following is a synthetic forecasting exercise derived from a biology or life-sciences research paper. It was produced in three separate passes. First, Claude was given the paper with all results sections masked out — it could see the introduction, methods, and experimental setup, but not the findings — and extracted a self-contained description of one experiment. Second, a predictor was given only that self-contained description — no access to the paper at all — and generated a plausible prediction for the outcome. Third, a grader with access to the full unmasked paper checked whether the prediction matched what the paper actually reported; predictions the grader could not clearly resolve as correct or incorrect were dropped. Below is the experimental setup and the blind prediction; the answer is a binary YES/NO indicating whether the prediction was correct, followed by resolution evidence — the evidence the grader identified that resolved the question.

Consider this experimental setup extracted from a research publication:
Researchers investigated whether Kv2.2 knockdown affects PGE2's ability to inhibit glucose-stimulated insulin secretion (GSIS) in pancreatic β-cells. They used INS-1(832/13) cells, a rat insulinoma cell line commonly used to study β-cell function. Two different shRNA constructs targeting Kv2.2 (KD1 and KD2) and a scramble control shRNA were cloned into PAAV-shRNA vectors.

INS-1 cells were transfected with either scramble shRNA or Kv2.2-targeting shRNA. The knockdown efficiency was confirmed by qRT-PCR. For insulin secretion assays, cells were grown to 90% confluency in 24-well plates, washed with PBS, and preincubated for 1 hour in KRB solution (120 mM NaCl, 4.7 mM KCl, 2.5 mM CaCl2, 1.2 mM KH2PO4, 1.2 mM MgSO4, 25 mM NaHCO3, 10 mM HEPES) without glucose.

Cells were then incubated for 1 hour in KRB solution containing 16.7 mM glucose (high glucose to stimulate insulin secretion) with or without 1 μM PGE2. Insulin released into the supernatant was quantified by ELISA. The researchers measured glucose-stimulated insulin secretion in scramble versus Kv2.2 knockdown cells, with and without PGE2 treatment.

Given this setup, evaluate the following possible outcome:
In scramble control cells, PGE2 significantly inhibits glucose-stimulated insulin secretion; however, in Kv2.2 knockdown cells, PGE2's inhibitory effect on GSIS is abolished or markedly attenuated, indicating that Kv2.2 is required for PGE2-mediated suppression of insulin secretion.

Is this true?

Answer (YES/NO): YES